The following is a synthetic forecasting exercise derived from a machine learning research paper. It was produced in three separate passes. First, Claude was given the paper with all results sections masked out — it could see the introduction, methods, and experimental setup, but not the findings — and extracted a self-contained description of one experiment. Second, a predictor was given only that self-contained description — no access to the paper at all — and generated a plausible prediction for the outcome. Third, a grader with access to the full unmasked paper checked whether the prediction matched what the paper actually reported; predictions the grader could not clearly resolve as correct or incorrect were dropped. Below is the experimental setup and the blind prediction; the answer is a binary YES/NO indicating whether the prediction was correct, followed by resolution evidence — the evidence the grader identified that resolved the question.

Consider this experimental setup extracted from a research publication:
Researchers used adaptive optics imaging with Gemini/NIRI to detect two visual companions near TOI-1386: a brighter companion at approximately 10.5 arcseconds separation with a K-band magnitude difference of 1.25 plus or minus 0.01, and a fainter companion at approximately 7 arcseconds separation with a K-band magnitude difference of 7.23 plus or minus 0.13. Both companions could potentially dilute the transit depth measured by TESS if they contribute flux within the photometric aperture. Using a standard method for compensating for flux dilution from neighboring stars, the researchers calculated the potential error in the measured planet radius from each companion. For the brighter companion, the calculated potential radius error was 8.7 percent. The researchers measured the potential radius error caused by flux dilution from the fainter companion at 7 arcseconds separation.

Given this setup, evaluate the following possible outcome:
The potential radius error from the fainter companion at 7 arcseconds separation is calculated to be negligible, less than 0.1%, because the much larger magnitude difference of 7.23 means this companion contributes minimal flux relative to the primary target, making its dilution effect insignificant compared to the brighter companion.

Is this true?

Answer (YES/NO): NO